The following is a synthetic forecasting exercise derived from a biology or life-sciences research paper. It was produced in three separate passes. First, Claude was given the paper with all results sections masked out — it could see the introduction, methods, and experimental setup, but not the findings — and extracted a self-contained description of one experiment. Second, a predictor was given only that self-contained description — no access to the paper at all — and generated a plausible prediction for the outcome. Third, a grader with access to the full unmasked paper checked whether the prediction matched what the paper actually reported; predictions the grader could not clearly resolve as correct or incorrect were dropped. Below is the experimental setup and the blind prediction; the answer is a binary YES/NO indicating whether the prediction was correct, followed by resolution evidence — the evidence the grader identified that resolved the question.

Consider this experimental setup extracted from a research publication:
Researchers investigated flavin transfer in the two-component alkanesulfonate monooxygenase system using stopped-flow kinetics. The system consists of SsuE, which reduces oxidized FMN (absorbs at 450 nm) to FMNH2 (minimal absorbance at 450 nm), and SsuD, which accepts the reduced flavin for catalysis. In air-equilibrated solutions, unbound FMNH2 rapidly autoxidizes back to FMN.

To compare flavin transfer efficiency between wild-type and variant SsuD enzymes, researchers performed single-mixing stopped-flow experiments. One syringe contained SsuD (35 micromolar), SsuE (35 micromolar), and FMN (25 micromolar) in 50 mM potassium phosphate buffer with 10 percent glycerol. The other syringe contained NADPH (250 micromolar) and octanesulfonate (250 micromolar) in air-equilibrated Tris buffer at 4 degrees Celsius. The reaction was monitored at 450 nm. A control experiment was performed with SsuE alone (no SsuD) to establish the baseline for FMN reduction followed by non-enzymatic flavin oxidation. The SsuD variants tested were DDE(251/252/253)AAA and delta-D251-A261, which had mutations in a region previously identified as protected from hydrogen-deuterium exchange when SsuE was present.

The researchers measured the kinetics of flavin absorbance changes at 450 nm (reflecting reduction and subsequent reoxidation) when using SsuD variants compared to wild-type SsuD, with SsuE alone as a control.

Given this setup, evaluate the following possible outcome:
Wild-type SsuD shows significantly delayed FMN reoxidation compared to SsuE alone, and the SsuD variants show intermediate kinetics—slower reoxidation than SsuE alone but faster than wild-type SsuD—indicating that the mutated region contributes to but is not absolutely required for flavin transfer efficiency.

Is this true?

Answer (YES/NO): NO